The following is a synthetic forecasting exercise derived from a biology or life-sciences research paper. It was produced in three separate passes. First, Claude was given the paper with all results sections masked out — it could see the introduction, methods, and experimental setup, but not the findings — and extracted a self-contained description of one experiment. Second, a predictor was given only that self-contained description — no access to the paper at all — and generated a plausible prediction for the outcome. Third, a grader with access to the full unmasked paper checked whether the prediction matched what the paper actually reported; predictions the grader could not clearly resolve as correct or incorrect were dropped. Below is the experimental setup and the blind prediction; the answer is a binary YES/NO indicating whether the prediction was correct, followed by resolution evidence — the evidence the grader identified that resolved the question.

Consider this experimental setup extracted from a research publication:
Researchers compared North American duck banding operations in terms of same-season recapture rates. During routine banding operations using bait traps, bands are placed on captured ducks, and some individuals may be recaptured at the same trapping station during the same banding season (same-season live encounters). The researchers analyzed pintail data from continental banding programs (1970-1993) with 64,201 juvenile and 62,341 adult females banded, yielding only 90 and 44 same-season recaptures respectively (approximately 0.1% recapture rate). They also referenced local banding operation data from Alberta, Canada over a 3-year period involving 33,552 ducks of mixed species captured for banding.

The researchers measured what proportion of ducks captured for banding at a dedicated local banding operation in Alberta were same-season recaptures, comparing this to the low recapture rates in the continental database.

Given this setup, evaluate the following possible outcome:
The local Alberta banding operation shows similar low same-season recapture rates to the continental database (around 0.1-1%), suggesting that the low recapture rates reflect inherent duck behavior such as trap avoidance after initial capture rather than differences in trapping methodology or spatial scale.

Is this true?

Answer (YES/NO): NO